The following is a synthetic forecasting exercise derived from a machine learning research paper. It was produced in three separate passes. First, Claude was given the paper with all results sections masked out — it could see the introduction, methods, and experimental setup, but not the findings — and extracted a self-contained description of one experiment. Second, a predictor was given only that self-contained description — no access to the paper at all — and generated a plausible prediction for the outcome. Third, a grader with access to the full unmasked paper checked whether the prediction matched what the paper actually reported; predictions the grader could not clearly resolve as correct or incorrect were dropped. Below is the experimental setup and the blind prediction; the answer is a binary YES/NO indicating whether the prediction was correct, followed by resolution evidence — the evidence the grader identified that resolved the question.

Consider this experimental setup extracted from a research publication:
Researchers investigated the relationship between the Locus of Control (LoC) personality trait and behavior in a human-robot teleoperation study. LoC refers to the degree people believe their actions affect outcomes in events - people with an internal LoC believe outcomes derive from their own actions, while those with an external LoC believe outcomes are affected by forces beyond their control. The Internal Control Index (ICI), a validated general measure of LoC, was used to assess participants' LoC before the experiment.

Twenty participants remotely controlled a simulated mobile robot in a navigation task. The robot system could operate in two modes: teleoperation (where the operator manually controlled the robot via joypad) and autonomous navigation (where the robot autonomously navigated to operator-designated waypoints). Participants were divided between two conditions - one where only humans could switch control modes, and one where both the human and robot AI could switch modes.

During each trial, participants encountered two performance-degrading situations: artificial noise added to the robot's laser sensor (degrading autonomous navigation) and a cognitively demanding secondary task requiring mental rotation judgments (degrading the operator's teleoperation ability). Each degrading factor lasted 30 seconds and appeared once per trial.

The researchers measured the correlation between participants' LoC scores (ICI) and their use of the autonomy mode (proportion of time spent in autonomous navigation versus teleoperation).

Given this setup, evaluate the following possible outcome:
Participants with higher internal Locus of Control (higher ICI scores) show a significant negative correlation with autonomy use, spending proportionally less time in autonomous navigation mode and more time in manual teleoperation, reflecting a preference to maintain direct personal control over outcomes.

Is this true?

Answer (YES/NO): NO